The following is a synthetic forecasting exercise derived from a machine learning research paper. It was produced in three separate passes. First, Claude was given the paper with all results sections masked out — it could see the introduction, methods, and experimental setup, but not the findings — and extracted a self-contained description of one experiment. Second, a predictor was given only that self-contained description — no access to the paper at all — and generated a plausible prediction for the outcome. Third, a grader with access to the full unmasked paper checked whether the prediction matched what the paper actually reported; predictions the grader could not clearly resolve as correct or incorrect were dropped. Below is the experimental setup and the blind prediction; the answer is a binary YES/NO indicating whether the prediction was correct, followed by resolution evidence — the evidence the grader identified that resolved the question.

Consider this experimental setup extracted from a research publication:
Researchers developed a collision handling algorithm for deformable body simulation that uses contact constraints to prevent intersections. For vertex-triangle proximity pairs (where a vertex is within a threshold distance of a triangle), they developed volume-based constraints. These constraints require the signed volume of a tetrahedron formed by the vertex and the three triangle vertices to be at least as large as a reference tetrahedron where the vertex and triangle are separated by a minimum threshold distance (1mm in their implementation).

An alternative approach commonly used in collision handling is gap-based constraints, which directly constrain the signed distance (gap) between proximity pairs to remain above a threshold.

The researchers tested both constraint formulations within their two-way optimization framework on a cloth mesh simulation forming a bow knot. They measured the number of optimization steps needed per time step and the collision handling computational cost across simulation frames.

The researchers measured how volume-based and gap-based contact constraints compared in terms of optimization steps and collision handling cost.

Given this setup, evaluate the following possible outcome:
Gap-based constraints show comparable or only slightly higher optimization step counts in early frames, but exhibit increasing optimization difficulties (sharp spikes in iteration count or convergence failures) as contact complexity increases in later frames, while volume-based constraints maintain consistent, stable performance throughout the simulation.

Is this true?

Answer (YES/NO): NO